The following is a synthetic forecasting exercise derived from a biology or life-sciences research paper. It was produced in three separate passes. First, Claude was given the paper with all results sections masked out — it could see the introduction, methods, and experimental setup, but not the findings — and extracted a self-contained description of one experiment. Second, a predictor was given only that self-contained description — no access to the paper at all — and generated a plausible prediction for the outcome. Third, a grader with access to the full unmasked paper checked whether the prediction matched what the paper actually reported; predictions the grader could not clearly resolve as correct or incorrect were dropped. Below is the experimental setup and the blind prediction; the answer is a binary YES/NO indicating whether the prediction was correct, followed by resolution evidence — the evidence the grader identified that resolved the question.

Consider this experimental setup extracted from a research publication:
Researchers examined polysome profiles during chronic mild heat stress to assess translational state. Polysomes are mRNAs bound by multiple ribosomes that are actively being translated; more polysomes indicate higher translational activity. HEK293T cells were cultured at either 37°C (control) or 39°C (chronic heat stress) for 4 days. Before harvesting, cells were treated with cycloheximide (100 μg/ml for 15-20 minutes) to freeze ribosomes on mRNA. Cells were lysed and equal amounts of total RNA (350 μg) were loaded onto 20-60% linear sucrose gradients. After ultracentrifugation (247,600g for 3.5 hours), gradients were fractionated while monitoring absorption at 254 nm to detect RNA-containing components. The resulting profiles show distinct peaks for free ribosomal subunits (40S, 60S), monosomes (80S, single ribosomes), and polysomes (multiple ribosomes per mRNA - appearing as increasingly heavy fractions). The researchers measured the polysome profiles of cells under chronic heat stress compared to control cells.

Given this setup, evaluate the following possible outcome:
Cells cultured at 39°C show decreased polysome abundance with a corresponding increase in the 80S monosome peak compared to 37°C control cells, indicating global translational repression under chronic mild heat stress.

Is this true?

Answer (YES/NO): NO